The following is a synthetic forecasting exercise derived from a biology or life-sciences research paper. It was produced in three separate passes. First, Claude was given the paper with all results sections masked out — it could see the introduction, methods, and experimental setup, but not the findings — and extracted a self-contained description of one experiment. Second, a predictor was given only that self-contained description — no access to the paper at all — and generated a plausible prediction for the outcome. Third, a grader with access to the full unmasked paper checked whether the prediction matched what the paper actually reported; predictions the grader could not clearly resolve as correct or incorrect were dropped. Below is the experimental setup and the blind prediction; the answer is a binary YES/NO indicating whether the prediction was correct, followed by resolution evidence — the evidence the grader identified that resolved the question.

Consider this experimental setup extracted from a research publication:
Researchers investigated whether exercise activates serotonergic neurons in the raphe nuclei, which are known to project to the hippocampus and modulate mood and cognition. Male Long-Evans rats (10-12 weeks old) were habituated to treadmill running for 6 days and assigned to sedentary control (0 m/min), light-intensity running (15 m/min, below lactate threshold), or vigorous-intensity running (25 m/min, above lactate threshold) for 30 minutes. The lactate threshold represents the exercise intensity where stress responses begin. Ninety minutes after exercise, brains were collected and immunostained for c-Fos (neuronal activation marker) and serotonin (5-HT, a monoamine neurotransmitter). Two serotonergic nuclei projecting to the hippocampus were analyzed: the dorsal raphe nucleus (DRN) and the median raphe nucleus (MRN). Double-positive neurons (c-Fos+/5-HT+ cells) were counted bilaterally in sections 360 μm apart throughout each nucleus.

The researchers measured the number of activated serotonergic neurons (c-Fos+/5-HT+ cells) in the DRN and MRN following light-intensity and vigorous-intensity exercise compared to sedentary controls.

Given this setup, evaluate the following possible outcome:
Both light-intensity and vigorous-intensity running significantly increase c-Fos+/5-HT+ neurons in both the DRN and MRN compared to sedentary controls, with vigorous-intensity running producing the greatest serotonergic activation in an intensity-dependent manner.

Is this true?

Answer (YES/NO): NO